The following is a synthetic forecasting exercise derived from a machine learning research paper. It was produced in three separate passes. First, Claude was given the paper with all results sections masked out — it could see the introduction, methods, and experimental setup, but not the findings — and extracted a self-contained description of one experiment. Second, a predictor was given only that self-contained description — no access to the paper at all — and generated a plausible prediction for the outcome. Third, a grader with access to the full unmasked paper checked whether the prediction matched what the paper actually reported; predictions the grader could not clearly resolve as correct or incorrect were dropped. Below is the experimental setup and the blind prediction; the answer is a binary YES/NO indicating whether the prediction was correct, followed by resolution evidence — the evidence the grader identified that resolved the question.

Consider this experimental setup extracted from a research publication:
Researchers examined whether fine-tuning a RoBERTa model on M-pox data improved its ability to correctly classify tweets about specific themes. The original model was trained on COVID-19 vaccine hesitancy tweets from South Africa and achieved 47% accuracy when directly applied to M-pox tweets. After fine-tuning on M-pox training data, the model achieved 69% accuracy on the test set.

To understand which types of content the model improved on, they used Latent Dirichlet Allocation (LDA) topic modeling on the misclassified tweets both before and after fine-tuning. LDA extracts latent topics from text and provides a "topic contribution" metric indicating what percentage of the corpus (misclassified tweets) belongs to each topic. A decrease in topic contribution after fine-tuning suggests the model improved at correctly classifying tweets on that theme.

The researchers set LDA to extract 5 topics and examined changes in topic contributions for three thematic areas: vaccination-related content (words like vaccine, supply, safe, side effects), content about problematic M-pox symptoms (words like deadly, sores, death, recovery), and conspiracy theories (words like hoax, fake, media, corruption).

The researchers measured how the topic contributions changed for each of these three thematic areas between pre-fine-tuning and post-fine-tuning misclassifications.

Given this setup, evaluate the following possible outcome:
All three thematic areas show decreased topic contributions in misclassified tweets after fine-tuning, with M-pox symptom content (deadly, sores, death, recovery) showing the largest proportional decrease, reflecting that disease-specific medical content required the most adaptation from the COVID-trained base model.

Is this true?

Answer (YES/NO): NO